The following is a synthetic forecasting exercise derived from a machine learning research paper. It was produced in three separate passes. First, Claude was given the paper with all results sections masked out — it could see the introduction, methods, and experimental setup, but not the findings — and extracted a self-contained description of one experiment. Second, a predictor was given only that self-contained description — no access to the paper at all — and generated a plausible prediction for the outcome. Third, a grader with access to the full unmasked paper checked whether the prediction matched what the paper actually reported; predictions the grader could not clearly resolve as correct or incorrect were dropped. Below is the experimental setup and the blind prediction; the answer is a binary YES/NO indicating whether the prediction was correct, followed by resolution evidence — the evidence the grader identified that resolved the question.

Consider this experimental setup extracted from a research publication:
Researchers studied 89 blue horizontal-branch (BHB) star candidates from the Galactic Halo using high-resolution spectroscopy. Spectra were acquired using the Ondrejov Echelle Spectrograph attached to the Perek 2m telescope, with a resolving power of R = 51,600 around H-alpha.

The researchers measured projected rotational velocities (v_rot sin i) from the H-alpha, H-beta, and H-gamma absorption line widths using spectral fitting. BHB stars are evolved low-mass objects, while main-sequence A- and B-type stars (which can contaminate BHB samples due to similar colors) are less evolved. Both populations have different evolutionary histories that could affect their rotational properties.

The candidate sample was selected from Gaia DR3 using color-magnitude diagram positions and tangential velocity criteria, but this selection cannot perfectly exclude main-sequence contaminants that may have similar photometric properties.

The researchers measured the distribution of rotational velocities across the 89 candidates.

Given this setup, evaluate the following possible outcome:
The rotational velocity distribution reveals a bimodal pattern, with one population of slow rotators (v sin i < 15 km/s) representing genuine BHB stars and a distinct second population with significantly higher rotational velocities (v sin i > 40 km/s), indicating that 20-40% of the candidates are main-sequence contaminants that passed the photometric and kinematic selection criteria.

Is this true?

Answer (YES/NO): NO